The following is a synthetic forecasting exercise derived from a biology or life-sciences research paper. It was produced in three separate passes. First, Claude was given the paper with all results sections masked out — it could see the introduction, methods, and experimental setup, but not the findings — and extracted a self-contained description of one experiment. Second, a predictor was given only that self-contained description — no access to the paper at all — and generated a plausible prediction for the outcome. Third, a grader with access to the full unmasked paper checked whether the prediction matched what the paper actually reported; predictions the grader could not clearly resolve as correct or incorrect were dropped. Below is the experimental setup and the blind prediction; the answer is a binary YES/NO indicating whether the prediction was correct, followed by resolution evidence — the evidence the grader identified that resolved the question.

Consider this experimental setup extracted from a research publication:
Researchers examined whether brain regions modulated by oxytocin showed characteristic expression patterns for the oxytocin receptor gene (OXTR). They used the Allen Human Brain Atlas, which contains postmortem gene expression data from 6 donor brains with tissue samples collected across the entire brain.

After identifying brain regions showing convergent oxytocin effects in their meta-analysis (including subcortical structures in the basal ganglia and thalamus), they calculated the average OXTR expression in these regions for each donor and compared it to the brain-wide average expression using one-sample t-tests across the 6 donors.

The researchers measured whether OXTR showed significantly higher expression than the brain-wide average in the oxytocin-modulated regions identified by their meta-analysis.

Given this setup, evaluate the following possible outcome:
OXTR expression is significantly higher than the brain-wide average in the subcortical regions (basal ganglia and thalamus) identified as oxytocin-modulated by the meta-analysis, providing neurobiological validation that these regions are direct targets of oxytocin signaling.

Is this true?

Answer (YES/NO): YES